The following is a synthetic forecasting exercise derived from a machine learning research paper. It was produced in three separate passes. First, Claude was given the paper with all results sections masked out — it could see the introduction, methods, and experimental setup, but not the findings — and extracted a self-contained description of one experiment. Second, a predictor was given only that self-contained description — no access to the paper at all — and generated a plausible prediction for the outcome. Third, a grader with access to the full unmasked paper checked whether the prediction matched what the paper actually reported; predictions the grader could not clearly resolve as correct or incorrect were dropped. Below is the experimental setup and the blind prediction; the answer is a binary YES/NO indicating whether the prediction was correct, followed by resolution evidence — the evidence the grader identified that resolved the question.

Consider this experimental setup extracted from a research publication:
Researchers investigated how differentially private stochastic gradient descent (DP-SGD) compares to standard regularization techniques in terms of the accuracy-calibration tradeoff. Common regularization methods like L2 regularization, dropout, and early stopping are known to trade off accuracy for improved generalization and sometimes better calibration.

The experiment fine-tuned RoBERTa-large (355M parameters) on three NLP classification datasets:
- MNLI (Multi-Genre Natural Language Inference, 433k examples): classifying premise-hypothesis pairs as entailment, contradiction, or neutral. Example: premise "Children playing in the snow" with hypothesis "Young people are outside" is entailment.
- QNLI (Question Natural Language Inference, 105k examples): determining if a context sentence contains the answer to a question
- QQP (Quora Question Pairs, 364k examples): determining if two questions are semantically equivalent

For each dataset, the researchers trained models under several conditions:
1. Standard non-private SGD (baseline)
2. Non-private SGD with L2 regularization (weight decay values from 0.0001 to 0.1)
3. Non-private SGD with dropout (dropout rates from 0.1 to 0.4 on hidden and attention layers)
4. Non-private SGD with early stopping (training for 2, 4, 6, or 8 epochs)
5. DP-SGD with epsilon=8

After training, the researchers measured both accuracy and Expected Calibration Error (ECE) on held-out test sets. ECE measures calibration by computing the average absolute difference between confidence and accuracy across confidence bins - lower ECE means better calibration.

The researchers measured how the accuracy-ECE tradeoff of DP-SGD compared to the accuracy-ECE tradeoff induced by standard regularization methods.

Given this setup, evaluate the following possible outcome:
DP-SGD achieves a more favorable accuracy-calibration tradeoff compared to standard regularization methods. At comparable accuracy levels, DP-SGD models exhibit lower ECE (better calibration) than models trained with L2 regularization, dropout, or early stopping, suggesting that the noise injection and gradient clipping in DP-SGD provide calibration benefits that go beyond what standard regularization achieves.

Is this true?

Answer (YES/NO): NO